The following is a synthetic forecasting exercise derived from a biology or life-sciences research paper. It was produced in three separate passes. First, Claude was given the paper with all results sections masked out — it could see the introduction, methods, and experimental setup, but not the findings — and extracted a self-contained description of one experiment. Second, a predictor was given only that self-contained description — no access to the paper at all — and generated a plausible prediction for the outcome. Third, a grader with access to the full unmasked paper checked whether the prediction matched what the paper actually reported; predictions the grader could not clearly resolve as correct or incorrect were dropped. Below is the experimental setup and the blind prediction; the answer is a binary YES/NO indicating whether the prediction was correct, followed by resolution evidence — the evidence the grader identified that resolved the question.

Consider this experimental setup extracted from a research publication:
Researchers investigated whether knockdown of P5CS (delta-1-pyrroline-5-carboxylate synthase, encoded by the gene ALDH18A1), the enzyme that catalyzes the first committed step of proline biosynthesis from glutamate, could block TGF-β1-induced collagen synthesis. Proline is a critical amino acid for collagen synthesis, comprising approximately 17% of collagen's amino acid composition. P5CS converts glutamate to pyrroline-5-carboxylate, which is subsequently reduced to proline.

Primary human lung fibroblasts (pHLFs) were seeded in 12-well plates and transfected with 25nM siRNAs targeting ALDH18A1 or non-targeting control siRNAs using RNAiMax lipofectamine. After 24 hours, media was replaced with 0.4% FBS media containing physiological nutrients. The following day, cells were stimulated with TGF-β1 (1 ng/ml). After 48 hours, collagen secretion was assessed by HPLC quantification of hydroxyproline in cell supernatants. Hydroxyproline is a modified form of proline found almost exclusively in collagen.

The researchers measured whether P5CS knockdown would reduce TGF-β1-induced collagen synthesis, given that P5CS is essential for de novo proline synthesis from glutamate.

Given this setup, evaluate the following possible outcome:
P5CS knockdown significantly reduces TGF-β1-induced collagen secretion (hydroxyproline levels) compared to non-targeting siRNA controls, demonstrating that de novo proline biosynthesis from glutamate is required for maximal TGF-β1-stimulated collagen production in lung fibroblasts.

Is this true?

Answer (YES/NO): YES